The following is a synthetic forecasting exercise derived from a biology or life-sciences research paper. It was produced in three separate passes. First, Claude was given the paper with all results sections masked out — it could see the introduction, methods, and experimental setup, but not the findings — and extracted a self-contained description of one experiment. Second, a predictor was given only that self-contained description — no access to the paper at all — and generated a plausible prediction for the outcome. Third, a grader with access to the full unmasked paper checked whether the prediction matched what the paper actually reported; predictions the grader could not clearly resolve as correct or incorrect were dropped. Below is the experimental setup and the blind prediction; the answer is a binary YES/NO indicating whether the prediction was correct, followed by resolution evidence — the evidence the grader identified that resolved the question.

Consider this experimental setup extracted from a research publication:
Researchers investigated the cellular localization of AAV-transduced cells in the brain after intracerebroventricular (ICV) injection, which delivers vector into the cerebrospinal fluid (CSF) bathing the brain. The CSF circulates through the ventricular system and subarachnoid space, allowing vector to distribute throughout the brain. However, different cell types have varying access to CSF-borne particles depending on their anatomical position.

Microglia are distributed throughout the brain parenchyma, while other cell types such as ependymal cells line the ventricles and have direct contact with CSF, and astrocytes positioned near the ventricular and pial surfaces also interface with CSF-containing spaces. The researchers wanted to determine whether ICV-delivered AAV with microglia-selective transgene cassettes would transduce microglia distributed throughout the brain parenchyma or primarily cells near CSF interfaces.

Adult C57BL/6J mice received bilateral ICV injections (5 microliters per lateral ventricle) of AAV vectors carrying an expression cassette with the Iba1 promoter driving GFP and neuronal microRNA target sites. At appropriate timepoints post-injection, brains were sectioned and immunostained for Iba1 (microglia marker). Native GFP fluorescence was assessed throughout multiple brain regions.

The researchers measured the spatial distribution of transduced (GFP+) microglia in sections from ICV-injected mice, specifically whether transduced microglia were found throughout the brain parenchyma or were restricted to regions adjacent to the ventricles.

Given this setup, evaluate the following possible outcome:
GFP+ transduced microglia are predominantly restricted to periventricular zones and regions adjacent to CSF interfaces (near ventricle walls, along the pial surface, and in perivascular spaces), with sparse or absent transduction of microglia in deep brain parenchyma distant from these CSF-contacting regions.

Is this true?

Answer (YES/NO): YES